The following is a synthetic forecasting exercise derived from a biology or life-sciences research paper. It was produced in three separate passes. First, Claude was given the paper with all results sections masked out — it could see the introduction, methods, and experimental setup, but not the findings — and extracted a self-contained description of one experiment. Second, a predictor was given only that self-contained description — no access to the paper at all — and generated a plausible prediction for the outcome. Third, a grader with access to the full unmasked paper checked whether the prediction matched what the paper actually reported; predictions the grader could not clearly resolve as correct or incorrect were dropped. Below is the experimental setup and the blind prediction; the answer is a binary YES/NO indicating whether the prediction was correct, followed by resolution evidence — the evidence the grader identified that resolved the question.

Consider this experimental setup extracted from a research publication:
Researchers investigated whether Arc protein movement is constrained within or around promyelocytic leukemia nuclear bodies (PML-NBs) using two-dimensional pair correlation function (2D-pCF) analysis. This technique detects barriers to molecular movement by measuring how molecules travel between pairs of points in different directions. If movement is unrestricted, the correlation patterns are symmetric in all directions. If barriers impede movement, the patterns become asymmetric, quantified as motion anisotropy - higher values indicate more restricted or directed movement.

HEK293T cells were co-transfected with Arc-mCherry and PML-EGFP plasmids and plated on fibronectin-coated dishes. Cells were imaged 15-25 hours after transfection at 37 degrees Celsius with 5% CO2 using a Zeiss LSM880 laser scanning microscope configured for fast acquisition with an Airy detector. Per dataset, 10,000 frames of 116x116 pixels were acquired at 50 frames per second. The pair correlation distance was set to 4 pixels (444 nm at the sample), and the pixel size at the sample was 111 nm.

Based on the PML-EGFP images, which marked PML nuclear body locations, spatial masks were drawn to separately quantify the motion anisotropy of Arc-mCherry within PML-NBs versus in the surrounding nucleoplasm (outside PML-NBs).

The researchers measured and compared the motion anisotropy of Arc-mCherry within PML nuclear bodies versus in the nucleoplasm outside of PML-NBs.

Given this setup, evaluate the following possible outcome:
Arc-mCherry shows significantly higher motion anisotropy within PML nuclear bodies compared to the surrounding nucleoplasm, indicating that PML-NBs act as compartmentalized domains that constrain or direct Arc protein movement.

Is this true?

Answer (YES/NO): NO